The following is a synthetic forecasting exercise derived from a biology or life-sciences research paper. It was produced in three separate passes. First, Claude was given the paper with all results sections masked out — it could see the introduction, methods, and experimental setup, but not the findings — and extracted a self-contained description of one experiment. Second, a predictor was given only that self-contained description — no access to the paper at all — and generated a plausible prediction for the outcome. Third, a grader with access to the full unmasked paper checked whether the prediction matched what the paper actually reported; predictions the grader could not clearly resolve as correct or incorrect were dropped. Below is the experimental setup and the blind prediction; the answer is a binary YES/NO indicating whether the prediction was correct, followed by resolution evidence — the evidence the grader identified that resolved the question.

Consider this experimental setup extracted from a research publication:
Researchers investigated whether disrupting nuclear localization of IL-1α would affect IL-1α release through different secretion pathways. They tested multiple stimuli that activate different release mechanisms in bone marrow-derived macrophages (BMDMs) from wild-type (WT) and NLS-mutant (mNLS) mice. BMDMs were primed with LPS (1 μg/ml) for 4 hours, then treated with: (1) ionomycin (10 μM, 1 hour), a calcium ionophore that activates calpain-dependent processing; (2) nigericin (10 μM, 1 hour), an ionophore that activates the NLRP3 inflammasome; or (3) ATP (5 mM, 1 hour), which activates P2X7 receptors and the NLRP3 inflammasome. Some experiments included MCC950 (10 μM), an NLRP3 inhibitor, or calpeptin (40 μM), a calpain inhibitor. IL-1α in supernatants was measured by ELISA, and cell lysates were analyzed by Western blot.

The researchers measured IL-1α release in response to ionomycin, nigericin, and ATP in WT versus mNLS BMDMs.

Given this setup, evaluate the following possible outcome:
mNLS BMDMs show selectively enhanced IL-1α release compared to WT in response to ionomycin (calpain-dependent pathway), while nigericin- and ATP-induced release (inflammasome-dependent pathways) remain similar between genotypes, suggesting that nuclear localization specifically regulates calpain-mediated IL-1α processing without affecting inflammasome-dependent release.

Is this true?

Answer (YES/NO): NO